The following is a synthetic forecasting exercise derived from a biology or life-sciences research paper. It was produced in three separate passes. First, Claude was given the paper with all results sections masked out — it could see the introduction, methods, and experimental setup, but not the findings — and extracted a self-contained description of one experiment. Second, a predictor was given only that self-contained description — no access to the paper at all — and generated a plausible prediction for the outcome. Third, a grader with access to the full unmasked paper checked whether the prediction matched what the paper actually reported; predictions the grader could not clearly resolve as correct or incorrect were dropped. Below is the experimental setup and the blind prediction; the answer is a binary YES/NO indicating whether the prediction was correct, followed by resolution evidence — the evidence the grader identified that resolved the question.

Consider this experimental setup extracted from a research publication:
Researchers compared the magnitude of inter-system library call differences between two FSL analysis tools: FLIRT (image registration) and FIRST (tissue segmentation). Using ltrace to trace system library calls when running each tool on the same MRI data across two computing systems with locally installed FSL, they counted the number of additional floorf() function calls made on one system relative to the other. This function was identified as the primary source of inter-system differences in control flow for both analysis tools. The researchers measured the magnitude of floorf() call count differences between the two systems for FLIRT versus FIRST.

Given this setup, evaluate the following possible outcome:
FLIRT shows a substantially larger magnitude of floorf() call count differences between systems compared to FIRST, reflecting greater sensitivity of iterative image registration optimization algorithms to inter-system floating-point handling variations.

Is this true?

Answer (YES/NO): NO